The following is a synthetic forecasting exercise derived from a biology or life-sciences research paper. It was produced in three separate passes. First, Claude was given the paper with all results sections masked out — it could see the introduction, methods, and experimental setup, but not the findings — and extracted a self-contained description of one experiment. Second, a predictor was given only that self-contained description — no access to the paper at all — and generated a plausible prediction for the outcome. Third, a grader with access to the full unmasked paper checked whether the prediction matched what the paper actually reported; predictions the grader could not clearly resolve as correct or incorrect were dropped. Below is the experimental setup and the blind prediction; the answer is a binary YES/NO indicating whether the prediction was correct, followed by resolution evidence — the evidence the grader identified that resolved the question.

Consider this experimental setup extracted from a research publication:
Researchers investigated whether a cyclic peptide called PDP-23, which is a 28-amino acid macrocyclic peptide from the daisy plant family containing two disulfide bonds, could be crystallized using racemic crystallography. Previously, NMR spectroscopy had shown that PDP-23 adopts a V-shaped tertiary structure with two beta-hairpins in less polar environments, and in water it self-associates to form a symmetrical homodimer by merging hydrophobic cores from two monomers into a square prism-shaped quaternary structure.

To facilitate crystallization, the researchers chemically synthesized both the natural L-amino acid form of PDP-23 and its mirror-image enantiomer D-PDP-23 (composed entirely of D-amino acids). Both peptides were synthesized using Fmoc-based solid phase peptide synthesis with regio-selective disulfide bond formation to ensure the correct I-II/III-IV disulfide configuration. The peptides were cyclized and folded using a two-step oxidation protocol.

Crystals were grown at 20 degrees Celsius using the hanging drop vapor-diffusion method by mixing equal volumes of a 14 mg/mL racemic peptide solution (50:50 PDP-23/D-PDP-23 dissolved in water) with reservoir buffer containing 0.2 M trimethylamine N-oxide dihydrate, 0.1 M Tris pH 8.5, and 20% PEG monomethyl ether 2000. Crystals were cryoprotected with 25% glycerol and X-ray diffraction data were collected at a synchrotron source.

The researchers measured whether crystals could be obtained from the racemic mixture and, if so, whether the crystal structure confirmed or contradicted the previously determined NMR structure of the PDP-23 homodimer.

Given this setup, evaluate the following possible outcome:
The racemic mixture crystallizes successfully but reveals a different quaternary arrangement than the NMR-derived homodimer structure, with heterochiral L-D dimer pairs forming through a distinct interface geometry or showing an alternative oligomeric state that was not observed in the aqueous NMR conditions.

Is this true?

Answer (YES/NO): NO